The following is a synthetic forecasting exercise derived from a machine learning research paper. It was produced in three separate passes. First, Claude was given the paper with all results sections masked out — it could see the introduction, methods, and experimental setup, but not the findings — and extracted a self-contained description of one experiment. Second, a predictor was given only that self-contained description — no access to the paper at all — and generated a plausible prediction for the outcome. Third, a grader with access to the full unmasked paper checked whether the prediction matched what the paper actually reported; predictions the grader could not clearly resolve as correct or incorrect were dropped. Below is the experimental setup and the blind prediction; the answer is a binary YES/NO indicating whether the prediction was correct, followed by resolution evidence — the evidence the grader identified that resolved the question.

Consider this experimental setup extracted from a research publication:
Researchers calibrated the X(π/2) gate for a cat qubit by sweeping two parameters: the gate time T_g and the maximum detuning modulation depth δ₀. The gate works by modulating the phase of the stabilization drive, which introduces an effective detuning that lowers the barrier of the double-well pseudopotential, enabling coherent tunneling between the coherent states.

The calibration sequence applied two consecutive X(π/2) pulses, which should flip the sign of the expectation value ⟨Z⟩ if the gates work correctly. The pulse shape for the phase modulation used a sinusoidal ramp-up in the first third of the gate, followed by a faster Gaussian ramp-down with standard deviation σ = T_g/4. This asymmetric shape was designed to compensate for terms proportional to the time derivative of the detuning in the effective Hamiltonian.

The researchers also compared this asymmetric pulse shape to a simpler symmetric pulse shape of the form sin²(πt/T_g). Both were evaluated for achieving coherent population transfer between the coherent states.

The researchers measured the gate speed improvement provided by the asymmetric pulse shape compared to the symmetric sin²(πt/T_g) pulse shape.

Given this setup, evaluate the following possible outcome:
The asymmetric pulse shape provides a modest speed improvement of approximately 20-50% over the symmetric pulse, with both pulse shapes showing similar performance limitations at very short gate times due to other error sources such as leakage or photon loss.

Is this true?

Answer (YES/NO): NO